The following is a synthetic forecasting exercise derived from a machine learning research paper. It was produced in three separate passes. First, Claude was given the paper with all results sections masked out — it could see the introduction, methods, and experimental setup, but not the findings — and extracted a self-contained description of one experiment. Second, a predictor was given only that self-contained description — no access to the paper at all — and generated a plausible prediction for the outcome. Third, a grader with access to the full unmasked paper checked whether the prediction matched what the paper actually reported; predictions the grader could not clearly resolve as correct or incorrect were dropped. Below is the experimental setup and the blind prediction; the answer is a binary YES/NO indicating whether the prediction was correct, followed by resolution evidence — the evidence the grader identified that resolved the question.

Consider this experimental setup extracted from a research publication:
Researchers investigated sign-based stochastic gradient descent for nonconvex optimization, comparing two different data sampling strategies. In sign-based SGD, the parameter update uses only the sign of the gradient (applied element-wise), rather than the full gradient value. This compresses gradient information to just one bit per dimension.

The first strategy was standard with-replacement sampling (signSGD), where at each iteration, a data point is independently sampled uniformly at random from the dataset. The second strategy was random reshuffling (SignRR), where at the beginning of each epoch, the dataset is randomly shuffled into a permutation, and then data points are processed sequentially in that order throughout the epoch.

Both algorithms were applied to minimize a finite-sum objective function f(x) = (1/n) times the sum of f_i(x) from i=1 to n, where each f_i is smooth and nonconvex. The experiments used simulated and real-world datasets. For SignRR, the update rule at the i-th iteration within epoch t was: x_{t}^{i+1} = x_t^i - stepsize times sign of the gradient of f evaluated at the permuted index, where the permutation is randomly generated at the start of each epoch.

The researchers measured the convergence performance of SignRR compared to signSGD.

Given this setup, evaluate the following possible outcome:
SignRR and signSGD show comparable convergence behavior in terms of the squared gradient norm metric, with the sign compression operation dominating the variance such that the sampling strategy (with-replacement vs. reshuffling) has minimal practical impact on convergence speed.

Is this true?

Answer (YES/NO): NO